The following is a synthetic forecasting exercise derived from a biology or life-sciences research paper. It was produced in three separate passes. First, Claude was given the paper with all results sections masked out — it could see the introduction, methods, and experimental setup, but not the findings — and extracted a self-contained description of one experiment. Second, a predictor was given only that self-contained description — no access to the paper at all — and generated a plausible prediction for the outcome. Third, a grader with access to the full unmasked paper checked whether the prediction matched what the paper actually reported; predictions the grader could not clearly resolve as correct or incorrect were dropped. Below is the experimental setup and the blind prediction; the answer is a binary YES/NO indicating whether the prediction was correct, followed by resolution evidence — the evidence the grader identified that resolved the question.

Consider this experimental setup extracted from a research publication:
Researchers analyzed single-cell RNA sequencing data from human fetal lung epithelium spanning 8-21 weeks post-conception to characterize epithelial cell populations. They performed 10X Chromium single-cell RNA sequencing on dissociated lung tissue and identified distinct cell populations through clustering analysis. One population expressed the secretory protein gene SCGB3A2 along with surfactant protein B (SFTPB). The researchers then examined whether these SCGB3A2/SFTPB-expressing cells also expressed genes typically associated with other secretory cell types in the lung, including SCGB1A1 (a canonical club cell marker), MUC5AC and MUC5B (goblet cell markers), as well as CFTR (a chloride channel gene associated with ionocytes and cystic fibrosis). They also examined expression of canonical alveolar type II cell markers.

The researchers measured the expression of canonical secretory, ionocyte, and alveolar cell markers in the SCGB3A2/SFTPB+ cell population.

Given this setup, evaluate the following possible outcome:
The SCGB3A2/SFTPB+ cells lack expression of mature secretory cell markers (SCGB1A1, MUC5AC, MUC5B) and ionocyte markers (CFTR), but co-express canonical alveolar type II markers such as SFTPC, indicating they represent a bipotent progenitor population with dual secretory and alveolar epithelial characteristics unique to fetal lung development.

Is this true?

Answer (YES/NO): NO